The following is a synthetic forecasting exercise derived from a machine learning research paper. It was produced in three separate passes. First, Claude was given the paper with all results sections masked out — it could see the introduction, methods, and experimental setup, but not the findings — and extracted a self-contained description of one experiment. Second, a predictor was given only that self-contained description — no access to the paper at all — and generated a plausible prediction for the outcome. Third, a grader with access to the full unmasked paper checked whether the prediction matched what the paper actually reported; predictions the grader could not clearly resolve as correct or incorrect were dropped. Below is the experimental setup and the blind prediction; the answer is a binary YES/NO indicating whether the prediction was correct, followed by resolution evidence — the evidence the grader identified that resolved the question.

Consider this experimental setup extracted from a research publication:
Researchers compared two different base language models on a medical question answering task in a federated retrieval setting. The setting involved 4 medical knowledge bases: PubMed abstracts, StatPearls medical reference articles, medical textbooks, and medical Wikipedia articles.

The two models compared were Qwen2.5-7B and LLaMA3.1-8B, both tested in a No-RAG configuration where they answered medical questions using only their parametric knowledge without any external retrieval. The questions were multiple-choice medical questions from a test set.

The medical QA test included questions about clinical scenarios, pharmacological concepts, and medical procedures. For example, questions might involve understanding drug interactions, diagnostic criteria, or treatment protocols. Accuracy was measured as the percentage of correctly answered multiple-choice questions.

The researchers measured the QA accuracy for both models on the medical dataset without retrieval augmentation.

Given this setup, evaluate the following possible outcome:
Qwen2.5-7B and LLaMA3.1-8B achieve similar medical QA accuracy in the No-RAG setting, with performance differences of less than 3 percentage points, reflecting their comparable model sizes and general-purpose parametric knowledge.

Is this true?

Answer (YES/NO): NO